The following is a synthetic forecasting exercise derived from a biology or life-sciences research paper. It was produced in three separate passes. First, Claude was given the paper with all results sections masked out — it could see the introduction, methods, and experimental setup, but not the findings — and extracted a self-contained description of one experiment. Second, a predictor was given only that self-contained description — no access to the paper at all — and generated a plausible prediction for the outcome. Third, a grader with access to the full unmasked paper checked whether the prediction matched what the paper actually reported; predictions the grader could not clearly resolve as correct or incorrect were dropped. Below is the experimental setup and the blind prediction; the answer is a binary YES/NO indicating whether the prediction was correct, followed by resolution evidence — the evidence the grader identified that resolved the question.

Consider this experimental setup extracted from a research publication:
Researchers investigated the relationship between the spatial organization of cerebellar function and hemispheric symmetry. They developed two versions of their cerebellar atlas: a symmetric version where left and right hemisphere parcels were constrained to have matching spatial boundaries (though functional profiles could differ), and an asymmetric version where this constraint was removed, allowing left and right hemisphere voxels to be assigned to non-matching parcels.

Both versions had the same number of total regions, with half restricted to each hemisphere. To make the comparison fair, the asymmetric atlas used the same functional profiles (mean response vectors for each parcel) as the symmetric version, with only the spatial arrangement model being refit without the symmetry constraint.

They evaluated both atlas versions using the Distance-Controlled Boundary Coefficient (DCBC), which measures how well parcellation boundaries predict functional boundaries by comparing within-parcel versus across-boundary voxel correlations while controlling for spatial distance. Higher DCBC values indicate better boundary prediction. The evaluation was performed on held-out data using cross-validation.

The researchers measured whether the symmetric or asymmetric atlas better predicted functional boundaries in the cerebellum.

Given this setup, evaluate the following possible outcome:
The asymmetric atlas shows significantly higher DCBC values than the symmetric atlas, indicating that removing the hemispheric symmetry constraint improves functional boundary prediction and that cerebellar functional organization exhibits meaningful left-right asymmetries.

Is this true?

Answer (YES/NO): YES